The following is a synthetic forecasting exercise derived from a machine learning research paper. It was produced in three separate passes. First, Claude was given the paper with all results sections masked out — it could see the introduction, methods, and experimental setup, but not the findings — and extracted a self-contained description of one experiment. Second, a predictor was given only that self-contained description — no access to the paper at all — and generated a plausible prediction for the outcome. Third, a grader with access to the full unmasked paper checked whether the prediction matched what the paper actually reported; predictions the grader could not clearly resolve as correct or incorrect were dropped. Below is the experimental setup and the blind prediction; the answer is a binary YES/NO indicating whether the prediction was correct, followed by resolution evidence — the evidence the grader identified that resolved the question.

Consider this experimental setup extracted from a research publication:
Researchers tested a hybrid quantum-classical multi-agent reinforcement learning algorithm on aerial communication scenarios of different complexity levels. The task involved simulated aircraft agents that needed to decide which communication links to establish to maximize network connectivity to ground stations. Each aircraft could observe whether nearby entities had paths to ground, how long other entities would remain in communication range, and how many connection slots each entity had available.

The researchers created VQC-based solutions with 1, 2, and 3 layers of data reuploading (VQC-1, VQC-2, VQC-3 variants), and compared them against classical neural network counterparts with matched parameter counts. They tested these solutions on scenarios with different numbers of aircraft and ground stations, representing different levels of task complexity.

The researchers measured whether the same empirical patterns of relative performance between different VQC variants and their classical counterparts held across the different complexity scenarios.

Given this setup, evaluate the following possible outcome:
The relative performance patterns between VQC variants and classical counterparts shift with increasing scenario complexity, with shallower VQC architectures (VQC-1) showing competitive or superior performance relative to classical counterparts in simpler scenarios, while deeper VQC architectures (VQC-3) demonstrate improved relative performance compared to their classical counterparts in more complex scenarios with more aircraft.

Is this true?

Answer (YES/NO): NO